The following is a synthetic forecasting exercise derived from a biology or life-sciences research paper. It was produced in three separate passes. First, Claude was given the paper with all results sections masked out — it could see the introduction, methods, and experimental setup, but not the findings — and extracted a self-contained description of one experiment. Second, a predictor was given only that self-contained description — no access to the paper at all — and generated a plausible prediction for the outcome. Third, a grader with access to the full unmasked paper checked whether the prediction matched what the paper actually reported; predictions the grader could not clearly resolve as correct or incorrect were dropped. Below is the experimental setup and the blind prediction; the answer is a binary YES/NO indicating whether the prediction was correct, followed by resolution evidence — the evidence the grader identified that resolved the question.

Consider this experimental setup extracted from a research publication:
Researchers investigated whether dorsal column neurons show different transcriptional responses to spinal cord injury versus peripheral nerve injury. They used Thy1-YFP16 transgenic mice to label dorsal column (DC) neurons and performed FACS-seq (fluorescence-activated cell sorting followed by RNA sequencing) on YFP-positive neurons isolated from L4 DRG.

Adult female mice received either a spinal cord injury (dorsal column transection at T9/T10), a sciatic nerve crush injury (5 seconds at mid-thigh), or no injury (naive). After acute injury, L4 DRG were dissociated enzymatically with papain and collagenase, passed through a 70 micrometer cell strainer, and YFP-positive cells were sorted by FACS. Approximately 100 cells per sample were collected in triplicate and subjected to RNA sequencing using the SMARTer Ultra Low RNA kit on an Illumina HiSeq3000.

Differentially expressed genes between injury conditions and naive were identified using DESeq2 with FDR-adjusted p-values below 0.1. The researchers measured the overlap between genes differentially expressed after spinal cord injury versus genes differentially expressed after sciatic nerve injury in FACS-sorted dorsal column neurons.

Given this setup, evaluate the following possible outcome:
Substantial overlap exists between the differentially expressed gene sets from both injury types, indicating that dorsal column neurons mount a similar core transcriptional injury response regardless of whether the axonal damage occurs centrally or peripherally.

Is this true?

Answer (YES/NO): NO